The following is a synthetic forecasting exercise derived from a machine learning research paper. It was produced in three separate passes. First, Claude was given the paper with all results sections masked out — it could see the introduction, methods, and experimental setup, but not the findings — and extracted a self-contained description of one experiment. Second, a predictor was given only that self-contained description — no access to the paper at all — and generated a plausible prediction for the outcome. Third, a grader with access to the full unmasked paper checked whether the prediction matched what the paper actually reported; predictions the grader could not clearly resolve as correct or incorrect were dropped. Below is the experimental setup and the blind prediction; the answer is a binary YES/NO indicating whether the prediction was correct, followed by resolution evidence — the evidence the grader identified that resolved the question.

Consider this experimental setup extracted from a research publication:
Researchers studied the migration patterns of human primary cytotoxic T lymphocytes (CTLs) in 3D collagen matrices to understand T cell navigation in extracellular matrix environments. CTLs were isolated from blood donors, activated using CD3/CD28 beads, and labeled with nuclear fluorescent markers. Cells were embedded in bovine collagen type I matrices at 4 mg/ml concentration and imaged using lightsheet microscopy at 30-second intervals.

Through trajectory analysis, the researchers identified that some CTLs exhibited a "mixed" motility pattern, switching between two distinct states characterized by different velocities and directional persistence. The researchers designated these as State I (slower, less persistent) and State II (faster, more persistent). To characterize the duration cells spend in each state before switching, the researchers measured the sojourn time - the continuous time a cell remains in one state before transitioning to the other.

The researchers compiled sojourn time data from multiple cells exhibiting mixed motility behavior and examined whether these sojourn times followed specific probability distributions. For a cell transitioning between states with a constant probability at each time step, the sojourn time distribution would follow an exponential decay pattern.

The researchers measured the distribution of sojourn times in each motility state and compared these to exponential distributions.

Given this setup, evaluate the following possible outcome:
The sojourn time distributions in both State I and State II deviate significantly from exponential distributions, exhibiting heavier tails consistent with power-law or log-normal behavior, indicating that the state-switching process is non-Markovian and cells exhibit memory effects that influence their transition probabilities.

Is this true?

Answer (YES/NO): NO